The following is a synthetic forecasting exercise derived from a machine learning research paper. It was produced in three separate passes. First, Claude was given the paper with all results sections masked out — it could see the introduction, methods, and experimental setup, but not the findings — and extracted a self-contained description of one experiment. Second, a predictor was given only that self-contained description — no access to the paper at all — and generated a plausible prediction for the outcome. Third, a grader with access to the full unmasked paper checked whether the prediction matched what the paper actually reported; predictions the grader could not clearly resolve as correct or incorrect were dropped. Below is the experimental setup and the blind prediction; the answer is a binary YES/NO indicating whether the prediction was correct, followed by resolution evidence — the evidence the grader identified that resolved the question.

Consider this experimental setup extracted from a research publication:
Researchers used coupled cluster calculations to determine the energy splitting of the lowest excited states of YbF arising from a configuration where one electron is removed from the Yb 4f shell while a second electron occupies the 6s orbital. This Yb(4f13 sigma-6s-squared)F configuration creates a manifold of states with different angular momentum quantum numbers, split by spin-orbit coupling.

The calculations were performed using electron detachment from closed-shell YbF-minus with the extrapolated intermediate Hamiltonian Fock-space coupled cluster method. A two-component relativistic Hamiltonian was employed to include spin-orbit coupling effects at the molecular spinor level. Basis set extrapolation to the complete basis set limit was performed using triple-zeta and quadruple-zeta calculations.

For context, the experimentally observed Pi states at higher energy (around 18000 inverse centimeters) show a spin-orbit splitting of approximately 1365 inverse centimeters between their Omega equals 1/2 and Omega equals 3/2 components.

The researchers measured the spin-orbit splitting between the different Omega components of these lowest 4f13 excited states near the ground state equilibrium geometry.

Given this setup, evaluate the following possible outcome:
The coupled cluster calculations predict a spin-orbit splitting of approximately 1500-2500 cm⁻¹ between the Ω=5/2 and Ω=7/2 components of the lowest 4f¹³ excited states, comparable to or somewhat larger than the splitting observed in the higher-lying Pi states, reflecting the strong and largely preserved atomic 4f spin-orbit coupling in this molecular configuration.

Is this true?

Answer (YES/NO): NO